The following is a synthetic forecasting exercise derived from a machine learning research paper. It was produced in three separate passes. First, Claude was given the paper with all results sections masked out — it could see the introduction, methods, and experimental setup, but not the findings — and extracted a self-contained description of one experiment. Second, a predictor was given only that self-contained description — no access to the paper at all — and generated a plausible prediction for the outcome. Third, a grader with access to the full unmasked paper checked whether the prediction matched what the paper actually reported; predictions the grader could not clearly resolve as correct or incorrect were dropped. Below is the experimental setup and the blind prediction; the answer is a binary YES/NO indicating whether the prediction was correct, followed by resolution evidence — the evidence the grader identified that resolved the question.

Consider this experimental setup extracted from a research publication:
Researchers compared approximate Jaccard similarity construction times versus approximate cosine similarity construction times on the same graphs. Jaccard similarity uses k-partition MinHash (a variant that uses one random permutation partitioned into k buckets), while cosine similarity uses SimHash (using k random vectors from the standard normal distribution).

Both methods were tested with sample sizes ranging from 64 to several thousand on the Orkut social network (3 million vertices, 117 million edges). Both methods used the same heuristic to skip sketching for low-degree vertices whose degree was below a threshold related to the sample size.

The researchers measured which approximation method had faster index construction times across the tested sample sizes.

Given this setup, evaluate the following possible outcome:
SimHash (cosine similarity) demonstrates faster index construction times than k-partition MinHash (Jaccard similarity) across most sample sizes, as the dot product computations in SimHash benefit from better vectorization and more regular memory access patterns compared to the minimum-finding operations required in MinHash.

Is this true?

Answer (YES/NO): NO